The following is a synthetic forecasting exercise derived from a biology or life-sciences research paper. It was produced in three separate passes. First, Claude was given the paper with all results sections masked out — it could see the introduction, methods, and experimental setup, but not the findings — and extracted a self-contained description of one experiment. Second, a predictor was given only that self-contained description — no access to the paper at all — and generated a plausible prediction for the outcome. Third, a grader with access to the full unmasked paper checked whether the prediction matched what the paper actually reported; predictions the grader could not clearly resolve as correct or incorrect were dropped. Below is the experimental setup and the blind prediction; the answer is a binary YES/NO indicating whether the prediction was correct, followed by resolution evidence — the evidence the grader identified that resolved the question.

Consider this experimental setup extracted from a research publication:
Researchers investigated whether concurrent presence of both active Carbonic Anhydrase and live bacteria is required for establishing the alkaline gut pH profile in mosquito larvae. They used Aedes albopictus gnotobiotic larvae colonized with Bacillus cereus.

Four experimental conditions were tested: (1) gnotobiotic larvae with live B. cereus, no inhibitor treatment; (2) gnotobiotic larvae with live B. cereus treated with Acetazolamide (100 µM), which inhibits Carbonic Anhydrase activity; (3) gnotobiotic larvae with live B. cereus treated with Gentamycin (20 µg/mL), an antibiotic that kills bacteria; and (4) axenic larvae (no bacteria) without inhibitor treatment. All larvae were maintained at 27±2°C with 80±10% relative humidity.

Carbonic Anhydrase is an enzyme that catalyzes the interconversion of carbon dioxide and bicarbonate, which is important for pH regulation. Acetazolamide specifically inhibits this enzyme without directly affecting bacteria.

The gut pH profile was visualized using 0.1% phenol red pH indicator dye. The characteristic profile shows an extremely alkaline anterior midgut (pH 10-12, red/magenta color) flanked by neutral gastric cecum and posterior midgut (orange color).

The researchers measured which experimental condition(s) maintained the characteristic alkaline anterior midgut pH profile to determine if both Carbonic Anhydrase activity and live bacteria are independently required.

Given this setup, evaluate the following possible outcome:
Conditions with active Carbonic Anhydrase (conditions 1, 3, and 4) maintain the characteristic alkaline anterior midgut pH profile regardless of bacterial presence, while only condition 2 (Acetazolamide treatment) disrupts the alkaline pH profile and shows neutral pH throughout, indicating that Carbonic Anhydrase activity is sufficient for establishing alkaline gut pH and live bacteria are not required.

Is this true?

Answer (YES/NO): NO